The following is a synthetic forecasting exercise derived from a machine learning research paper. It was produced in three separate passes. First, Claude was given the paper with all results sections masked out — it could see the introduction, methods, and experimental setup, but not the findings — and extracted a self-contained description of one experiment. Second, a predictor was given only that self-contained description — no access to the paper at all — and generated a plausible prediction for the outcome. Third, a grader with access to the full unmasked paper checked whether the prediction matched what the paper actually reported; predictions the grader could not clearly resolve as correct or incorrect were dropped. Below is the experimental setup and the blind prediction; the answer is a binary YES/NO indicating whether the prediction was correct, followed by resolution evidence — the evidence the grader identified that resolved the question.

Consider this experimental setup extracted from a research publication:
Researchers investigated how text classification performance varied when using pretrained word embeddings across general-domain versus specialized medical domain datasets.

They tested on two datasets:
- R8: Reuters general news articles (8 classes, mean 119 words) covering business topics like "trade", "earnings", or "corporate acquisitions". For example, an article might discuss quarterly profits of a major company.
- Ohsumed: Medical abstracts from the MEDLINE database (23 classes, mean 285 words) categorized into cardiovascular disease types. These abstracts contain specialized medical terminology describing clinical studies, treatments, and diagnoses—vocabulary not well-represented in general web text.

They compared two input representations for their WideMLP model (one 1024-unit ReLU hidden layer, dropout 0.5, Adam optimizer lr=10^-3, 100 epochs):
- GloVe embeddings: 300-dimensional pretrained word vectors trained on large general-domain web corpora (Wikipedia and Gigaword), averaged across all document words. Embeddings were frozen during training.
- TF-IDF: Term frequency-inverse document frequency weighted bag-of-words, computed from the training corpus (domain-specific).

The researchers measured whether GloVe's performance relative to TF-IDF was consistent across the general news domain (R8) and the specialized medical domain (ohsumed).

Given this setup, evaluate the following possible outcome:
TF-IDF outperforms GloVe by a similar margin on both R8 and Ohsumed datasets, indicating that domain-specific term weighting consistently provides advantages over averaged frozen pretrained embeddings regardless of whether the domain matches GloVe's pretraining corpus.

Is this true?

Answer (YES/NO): NO